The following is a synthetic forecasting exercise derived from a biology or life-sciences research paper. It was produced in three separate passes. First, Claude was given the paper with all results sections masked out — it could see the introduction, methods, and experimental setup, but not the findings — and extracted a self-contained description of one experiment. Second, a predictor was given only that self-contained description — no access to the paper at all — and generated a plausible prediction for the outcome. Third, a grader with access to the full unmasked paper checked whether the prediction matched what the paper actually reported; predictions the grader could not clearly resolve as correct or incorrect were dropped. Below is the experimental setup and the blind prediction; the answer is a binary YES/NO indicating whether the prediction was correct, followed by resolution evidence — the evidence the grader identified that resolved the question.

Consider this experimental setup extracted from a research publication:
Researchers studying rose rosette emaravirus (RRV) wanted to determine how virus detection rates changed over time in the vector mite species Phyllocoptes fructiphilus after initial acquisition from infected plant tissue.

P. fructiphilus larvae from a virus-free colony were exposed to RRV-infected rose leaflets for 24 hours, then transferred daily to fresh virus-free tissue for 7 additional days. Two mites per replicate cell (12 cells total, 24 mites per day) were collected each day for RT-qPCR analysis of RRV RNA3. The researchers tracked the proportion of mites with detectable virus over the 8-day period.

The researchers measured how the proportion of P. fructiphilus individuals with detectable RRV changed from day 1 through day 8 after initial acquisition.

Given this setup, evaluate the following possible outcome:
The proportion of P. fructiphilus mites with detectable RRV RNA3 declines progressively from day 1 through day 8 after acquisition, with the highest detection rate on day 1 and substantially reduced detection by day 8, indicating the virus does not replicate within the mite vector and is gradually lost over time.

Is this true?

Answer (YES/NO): NO